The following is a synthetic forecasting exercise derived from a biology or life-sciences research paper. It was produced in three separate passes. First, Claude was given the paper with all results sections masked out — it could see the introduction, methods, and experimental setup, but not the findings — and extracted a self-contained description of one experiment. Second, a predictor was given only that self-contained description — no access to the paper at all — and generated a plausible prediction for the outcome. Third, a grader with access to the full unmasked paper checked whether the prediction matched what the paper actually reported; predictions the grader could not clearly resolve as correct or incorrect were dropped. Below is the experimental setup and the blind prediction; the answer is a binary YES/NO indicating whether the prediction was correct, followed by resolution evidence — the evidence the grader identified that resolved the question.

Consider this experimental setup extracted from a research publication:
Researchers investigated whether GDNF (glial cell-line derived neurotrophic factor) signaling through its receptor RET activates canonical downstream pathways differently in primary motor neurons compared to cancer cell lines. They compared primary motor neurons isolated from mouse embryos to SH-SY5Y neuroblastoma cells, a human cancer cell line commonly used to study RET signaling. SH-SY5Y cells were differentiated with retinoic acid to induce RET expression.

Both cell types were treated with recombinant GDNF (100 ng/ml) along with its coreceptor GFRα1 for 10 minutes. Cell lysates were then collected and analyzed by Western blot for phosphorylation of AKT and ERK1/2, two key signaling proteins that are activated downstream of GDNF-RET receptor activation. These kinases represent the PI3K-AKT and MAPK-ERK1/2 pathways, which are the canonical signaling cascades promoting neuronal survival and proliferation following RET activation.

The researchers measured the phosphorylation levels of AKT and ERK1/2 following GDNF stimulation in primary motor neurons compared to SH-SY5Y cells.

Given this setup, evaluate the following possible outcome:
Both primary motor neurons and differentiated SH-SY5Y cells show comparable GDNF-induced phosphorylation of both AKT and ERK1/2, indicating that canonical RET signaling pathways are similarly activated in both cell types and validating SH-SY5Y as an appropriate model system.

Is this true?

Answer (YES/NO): NO